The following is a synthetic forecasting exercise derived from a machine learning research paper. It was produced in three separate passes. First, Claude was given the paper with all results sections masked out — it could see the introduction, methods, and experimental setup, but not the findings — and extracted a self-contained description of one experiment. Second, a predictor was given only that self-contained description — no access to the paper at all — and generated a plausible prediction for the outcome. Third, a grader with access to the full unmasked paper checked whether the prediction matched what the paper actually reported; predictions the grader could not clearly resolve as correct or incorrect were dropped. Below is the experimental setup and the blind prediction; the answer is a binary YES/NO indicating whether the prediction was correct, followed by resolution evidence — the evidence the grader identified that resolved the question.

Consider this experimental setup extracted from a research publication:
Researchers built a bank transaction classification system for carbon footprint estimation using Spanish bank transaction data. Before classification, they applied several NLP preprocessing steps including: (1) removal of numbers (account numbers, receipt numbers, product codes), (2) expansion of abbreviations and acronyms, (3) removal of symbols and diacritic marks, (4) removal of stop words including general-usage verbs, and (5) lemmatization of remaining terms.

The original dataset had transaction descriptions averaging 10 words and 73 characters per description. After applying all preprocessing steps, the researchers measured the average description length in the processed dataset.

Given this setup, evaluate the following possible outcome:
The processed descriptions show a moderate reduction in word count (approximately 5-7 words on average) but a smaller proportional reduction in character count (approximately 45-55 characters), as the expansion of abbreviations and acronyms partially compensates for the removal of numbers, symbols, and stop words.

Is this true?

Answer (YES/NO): NO